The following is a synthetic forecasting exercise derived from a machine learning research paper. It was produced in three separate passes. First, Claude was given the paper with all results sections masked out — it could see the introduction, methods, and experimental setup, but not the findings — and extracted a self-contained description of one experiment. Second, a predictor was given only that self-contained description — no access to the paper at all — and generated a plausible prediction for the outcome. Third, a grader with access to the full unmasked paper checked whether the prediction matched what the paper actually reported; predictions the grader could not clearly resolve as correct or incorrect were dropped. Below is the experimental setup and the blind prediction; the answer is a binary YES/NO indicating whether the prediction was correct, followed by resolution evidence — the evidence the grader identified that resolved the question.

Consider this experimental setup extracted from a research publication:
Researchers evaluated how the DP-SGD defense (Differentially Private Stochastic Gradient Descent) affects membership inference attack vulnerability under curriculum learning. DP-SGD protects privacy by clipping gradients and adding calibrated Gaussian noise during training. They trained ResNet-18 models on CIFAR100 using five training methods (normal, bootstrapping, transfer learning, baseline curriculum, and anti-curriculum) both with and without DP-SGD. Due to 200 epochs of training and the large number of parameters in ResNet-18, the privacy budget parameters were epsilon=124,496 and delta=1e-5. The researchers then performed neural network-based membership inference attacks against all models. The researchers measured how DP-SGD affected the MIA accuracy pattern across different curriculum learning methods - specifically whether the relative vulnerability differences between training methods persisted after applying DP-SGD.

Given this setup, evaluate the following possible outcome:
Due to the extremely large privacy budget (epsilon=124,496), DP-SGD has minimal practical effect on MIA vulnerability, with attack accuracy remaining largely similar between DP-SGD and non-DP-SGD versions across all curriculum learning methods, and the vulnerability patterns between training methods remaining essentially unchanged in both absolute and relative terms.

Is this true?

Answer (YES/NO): NO